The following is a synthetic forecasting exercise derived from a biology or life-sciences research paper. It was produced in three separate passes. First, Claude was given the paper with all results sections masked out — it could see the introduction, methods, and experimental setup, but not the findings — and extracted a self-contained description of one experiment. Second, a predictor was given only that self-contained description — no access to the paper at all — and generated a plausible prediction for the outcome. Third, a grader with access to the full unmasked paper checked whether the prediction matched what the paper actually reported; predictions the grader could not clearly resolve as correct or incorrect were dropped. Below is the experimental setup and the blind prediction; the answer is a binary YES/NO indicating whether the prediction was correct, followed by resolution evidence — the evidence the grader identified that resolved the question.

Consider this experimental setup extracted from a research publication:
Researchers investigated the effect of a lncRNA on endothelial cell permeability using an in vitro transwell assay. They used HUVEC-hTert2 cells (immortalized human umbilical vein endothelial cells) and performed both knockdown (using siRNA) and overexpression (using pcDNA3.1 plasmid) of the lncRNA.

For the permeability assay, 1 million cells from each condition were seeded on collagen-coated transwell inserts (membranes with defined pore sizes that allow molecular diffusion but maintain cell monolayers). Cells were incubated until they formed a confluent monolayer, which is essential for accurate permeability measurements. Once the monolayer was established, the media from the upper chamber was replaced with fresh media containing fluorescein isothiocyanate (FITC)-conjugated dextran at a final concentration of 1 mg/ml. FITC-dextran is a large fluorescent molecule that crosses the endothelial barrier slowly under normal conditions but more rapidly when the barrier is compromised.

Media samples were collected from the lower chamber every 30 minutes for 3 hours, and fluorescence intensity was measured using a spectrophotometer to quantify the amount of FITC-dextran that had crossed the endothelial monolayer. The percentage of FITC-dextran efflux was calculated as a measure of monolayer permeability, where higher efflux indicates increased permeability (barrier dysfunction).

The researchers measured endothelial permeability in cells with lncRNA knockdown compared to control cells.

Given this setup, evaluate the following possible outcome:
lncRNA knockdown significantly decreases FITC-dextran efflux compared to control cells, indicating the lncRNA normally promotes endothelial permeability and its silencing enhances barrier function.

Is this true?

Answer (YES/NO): NO